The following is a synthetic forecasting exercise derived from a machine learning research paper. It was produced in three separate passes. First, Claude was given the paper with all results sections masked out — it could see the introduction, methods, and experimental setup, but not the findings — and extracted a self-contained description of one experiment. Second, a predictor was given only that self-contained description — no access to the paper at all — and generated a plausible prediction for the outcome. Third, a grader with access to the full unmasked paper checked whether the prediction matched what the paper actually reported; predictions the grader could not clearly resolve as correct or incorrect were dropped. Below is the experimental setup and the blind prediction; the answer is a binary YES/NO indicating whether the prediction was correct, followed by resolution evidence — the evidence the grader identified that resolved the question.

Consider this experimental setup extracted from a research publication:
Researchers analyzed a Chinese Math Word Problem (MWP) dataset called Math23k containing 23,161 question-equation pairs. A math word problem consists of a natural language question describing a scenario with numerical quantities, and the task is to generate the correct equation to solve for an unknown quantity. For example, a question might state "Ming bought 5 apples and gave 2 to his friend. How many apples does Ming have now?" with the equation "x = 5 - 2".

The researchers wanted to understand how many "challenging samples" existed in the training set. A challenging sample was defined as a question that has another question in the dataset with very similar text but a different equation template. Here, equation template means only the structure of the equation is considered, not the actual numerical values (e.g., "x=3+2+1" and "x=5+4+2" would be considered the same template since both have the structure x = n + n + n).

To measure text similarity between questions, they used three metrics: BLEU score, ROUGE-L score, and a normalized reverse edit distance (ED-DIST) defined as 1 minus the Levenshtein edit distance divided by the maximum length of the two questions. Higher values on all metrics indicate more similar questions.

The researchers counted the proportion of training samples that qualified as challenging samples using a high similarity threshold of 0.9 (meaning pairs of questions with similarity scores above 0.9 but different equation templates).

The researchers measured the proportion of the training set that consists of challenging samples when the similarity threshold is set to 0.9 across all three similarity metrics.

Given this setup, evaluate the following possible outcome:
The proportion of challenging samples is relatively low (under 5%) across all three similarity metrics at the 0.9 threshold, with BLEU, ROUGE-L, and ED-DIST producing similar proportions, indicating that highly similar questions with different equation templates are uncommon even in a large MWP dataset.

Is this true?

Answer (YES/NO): NO